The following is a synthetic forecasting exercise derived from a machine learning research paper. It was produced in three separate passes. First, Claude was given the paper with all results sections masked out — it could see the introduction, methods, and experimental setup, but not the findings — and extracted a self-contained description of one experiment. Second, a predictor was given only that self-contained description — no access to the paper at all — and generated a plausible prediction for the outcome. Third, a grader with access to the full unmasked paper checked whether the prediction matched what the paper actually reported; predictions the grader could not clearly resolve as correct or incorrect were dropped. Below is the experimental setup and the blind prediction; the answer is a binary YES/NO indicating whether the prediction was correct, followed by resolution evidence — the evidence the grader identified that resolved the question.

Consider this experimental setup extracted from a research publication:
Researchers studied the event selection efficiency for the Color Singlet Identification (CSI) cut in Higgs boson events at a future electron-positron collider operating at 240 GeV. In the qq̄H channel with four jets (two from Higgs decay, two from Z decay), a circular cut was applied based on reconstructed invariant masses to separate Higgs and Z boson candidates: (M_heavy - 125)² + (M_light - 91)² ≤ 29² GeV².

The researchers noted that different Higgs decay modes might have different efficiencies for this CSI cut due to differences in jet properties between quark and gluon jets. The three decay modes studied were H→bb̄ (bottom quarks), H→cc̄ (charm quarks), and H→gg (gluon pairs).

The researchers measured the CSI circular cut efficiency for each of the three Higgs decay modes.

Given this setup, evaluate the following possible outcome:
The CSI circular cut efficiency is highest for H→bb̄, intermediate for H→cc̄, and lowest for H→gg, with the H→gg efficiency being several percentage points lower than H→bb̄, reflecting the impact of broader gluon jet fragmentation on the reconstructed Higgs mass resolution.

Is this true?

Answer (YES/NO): NO